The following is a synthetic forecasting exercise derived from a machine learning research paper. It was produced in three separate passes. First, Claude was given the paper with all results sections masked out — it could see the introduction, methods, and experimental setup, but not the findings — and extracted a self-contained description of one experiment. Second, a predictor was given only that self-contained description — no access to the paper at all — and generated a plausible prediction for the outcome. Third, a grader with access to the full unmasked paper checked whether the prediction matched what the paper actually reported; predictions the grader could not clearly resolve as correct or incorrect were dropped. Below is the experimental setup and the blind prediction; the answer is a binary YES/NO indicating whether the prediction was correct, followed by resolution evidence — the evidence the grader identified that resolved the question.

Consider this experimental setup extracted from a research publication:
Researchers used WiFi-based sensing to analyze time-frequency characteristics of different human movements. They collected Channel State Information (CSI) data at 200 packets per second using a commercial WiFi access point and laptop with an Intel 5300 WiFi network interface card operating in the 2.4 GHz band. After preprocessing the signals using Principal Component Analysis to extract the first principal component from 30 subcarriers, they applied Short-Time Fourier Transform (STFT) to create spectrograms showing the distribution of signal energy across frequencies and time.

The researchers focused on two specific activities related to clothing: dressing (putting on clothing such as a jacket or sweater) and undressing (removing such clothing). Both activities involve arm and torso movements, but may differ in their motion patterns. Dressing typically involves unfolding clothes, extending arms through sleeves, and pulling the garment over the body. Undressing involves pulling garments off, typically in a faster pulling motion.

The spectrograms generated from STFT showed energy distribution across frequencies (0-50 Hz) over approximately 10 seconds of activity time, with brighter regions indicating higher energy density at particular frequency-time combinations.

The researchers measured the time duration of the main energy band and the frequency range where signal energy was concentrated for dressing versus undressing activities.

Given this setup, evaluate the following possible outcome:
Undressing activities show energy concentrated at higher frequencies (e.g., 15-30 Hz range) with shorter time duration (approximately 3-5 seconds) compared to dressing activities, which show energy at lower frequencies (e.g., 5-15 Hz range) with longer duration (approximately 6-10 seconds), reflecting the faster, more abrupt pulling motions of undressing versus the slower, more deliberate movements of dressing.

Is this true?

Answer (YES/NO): NO